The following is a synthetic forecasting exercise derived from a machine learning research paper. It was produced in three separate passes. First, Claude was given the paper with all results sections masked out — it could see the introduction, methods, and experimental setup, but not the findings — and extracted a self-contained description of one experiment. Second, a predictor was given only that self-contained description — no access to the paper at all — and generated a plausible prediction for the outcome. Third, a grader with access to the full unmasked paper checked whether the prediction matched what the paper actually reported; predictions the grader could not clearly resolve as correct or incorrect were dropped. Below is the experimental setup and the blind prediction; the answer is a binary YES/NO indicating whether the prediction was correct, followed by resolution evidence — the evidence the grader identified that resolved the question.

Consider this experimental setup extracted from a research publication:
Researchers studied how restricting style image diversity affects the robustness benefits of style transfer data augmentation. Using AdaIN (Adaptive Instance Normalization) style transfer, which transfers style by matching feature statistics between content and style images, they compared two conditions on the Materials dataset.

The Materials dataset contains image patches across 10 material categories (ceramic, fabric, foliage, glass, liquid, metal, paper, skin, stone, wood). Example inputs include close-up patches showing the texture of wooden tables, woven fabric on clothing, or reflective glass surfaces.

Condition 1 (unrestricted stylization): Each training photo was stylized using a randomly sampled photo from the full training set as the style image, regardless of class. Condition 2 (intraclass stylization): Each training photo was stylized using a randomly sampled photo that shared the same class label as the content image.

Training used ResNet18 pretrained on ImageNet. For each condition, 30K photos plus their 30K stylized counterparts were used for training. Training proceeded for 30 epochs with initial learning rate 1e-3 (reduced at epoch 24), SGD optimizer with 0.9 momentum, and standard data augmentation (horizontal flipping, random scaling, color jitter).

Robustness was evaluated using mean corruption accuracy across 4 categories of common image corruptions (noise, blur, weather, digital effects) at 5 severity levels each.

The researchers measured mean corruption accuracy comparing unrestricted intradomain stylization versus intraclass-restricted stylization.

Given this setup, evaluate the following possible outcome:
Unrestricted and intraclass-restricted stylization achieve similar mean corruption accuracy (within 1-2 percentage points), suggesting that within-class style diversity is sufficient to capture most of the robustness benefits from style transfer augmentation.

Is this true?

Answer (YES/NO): NO